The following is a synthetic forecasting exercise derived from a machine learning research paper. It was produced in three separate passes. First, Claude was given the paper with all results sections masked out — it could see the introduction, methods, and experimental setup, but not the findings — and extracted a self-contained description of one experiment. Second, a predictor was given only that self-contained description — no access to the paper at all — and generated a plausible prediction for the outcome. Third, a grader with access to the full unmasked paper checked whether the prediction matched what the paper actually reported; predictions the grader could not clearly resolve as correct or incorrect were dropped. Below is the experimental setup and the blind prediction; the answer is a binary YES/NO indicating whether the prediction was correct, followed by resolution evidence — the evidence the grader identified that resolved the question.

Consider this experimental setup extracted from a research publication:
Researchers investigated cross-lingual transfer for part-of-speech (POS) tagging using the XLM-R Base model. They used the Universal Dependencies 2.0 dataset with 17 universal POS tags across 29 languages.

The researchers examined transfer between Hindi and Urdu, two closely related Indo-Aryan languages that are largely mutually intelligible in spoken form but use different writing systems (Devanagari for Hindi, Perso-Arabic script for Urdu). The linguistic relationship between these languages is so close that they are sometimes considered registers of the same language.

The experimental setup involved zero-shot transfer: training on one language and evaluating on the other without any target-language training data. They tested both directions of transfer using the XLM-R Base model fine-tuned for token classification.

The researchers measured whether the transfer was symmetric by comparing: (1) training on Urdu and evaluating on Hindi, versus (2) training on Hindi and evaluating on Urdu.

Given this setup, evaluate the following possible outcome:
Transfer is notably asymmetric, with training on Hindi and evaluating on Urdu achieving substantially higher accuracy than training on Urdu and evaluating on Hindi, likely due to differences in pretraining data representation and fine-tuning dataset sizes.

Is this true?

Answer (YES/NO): NO